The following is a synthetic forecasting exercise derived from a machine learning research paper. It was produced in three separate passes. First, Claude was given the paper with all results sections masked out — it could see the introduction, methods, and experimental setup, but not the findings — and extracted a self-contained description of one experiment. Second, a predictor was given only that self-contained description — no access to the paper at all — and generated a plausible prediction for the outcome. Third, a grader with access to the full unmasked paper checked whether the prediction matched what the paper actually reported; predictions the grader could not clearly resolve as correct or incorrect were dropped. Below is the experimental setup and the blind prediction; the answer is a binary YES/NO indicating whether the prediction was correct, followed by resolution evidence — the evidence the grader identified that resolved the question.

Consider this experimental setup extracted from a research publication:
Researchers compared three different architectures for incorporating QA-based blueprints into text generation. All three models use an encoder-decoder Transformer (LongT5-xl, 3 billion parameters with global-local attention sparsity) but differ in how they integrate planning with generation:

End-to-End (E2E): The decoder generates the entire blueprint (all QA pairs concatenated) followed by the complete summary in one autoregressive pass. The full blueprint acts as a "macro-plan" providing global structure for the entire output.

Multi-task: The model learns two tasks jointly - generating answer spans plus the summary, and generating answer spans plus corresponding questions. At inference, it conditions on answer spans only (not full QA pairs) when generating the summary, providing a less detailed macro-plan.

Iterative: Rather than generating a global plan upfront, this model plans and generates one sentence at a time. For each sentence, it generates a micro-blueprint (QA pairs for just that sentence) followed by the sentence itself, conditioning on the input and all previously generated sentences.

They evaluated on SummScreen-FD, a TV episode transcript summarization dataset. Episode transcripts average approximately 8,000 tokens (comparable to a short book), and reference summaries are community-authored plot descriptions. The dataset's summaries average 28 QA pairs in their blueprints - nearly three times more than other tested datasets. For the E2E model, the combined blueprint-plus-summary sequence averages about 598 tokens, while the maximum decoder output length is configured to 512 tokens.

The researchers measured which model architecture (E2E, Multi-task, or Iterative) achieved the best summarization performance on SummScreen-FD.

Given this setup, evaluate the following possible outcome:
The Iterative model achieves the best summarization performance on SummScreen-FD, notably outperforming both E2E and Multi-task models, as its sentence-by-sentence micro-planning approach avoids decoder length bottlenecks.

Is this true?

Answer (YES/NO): NO